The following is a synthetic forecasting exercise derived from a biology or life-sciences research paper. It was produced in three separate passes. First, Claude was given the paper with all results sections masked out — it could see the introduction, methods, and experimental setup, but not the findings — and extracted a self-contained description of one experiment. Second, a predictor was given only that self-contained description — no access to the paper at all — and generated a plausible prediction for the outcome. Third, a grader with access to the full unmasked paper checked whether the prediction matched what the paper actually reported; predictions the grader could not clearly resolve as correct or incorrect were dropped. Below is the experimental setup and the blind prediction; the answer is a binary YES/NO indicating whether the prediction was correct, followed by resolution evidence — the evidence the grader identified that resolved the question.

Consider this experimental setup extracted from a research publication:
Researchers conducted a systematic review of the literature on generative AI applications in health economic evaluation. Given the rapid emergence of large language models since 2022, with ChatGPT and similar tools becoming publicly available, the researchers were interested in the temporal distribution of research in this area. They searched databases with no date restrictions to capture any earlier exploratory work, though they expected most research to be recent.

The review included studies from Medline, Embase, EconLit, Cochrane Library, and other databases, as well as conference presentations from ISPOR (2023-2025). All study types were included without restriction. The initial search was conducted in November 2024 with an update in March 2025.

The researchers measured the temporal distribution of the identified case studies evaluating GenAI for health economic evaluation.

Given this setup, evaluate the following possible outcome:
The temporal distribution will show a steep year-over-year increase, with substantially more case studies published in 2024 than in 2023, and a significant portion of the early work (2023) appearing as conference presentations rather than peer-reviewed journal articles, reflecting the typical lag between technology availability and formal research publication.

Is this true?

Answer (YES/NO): YES